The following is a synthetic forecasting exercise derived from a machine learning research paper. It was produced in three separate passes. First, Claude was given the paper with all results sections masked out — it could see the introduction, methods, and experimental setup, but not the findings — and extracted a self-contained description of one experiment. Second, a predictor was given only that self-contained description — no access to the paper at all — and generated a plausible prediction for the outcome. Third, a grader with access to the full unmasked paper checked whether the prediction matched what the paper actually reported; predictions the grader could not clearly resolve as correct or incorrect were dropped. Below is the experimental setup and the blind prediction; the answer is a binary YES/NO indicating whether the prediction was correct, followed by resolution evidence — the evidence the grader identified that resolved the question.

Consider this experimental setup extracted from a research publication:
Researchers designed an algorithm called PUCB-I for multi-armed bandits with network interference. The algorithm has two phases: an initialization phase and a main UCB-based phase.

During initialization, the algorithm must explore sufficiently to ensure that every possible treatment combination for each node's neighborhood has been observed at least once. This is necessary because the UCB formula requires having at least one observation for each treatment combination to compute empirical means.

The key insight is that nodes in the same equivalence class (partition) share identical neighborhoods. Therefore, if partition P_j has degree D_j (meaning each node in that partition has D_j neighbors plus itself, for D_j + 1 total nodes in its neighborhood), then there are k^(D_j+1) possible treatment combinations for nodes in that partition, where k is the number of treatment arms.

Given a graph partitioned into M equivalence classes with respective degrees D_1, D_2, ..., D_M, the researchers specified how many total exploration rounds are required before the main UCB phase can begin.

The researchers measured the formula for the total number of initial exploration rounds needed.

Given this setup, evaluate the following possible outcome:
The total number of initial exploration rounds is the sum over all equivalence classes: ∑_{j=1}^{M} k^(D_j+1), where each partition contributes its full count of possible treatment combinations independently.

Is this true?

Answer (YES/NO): YES